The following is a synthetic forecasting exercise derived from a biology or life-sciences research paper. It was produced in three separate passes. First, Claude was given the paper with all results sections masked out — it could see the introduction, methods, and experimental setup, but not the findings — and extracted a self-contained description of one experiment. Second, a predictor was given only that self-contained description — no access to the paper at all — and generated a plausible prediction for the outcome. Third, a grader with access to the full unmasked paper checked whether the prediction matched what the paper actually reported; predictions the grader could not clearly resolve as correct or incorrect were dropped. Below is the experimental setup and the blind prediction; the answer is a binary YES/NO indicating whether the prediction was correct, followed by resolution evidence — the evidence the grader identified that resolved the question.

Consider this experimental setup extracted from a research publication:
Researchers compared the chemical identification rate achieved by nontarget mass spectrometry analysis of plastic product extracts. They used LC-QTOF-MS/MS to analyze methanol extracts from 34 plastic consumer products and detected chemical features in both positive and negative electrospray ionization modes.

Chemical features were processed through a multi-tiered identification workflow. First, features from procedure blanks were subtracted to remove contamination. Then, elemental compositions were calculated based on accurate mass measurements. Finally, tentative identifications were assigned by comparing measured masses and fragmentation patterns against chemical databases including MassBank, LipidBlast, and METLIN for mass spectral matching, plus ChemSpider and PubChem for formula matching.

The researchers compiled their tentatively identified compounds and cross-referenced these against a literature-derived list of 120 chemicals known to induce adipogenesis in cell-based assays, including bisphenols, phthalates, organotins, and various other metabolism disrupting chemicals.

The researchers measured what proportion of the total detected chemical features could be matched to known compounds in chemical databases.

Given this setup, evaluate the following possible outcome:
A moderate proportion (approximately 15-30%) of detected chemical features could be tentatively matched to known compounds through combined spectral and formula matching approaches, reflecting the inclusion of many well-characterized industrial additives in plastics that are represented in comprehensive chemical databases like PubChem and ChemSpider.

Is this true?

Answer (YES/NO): NO